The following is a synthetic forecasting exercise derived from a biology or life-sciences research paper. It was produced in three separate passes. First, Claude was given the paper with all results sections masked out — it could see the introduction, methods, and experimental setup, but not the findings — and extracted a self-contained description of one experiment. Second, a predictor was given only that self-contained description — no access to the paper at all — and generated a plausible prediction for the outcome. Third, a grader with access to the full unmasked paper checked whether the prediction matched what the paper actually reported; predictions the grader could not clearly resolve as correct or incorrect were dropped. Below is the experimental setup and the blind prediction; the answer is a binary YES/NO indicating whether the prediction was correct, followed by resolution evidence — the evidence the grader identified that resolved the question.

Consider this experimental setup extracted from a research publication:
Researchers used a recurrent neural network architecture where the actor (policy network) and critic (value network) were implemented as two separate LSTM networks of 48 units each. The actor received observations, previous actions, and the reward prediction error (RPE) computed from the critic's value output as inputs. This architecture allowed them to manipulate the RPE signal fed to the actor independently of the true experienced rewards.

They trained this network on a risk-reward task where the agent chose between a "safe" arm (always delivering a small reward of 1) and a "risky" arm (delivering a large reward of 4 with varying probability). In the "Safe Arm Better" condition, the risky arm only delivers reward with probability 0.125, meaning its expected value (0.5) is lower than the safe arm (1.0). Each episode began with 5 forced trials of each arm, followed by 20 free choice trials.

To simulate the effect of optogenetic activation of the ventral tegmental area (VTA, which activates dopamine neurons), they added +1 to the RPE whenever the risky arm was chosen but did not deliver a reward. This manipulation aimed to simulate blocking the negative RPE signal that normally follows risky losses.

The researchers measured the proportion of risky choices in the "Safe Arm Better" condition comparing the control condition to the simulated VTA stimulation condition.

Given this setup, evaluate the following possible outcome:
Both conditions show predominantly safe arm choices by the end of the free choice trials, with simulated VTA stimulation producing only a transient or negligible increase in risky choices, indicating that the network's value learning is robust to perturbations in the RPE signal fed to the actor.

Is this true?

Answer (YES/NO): NO